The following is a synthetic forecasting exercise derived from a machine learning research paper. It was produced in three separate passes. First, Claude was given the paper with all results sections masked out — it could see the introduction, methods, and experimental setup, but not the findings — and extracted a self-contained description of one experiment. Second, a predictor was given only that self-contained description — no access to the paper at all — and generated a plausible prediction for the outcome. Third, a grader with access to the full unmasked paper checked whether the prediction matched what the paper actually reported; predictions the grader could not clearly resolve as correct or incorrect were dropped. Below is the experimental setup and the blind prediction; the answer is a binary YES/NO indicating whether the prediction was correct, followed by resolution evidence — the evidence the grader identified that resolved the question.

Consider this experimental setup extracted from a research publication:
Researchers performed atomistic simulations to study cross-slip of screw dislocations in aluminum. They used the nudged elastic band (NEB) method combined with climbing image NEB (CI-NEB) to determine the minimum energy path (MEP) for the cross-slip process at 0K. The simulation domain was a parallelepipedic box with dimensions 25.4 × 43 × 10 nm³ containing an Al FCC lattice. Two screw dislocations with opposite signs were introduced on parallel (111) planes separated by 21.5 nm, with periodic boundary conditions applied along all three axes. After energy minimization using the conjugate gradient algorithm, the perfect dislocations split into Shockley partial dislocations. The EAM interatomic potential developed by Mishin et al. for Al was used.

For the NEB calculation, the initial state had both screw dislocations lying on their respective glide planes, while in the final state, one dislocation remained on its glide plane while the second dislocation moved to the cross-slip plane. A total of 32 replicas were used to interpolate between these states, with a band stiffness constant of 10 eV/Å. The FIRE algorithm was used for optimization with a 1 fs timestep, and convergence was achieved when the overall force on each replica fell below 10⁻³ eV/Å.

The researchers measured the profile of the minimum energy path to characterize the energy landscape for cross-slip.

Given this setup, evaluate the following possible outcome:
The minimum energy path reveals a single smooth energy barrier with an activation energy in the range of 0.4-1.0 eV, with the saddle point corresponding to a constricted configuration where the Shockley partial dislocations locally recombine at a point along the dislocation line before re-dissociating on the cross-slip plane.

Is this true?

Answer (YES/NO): NO